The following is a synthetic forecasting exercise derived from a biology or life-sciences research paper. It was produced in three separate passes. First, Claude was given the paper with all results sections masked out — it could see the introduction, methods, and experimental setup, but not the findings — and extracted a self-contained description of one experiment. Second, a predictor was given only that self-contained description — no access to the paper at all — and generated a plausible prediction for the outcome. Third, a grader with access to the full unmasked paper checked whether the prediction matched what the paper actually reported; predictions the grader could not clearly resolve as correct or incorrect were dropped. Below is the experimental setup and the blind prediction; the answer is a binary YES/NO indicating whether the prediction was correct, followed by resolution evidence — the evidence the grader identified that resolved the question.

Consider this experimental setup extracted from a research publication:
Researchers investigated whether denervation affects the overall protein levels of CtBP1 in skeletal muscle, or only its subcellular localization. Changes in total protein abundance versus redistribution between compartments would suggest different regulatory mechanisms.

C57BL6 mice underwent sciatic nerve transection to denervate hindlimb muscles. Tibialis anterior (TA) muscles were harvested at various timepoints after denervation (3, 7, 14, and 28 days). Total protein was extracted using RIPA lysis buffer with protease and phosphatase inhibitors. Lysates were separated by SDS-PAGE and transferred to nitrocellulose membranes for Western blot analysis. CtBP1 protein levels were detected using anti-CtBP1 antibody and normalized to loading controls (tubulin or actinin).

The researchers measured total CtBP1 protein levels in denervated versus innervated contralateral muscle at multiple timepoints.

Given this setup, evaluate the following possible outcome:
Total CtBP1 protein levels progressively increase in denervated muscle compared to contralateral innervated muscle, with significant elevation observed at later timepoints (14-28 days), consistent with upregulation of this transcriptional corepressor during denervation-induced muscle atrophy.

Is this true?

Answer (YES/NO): NO